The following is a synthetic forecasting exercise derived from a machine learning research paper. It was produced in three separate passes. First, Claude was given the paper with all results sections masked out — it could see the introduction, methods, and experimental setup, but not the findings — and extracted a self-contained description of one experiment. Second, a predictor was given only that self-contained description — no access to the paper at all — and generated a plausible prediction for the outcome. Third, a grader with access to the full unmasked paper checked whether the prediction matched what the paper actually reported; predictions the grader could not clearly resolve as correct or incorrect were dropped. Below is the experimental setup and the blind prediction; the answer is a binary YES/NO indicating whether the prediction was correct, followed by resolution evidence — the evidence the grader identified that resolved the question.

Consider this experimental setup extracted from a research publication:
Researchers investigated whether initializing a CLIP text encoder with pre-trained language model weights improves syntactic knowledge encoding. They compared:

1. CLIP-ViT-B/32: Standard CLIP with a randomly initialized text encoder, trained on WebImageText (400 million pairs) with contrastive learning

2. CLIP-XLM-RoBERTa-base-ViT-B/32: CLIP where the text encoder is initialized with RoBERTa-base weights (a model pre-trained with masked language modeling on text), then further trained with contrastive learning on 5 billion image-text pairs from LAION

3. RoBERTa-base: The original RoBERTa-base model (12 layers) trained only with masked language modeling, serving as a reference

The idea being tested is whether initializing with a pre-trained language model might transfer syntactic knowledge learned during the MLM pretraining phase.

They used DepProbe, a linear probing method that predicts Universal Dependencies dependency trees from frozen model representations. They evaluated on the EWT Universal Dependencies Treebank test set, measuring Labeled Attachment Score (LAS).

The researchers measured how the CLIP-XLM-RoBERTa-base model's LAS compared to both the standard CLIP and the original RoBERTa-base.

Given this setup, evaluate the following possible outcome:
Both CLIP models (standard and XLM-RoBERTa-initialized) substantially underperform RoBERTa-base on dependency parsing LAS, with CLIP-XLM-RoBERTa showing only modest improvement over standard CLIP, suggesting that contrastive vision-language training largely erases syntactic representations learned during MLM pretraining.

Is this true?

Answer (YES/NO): NO